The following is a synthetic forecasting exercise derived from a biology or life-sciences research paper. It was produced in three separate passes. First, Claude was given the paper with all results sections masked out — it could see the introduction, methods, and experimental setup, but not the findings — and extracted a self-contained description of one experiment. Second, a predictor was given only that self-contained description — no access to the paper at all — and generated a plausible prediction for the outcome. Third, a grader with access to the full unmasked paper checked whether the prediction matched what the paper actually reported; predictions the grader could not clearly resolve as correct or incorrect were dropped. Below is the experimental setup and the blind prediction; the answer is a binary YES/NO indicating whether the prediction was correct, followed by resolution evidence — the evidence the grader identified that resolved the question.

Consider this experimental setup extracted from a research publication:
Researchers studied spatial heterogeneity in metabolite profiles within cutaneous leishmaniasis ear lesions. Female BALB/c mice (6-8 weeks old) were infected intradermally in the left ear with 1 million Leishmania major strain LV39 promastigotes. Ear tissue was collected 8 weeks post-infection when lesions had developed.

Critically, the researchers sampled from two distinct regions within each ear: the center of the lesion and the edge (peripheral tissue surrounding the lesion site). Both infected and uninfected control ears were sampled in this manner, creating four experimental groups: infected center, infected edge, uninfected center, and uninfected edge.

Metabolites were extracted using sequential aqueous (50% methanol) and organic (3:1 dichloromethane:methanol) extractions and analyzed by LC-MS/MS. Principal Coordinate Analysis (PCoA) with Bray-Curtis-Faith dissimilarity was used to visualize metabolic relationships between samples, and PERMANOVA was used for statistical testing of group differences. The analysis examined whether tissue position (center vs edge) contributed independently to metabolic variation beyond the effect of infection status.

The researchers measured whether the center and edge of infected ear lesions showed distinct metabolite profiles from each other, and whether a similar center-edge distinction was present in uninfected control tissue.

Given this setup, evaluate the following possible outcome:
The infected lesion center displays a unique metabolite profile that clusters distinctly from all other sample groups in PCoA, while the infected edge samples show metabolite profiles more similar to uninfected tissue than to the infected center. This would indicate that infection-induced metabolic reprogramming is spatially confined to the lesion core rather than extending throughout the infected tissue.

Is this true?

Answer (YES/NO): NO